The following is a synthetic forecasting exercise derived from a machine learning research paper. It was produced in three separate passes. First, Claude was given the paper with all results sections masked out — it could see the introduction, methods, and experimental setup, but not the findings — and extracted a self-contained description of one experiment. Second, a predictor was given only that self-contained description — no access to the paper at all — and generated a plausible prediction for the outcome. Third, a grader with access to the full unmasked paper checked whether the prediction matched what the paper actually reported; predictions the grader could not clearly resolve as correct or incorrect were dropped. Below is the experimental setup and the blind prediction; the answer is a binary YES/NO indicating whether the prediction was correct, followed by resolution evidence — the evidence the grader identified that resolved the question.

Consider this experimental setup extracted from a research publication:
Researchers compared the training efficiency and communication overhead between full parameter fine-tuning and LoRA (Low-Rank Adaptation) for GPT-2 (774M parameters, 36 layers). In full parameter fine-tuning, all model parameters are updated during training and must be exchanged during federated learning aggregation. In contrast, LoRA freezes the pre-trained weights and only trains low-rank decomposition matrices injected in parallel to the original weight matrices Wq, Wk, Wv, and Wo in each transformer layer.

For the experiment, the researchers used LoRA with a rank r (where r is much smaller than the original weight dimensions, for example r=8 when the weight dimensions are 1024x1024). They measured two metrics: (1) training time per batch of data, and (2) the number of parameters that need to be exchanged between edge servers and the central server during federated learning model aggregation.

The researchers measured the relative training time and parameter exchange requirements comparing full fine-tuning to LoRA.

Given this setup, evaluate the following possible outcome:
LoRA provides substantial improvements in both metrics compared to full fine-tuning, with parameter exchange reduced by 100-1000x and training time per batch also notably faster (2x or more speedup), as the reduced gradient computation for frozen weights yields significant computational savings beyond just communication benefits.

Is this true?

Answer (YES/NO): NO